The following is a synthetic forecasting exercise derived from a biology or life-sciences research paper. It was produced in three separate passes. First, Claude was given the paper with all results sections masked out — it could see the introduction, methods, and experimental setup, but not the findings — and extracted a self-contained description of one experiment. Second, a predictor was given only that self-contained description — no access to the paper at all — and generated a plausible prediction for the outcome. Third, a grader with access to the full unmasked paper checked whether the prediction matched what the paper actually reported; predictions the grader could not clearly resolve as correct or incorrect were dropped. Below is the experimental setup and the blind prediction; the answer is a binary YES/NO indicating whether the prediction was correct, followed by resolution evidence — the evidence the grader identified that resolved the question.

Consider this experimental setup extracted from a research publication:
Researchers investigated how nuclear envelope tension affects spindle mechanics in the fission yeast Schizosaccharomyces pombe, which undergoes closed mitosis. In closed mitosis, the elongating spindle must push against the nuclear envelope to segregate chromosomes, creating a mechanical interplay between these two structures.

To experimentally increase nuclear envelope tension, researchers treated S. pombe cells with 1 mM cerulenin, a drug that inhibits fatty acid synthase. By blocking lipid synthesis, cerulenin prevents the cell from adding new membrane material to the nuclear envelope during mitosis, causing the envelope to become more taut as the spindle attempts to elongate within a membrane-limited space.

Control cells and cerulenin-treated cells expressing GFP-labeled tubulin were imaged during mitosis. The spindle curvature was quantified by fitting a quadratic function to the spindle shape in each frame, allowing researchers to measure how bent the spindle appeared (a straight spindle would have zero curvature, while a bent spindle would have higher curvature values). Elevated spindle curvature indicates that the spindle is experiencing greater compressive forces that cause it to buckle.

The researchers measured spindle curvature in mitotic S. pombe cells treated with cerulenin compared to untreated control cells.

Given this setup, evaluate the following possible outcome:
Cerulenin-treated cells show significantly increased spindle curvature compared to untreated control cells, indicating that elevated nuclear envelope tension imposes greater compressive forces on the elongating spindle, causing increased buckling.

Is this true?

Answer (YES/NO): YES